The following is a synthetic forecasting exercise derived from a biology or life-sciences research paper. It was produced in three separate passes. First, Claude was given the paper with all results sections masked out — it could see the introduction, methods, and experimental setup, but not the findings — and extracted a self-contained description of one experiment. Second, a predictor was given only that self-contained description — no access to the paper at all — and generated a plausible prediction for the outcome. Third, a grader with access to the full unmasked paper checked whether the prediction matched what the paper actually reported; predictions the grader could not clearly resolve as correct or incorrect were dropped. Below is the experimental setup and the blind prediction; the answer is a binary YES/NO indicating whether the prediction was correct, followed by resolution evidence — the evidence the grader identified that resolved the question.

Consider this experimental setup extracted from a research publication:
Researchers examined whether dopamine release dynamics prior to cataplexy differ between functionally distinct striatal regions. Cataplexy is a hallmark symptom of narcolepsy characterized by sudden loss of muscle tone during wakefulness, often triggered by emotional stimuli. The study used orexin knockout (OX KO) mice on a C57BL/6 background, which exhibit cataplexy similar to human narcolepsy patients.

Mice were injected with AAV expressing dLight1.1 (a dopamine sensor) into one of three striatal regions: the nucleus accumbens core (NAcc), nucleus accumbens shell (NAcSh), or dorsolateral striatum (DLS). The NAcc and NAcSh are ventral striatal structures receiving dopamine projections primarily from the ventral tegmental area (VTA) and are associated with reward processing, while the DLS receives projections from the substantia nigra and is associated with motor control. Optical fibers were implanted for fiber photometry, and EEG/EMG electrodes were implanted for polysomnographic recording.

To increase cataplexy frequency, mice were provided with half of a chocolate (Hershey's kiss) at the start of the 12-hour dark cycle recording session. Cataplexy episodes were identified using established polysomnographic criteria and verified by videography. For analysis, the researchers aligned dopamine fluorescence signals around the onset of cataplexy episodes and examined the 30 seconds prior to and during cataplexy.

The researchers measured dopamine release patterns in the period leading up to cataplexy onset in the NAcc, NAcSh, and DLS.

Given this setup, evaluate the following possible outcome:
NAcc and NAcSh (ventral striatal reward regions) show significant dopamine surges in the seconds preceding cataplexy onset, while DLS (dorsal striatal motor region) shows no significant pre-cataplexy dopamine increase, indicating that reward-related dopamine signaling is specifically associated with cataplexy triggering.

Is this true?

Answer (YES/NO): YES